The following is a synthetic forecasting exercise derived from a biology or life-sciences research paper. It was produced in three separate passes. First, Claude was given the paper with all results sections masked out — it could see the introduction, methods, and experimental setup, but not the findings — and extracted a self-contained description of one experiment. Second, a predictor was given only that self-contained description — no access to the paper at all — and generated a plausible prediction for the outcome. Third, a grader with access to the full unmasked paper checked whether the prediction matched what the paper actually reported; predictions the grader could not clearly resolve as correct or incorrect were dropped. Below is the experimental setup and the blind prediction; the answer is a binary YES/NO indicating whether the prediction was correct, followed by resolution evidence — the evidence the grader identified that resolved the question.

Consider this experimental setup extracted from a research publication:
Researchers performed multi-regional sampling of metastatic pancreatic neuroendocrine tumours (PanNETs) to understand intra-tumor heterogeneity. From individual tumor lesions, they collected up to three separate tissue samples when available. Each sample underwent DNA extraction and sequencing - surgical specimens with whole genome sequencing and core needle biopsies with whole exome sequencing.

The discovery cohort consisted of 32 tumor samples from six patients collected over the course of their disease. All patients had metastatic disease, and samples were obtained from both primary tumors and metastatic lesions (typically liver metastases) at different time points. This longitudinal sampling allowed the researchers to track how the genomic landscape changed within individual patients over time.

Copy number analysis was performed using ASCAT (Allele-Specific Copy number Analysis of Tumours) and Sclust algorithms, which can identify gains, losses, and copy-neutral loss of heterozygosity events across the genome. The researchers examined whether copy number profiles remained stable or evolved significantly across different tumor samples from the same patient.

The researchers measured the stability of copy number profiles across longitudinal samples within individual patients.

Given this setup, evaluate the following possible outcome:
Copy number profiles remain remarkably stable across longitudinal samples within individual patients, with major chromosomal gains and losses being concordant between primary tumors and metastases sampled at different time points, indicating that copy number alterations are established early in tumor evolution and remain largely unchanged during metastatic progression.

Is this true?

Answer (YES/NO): YES